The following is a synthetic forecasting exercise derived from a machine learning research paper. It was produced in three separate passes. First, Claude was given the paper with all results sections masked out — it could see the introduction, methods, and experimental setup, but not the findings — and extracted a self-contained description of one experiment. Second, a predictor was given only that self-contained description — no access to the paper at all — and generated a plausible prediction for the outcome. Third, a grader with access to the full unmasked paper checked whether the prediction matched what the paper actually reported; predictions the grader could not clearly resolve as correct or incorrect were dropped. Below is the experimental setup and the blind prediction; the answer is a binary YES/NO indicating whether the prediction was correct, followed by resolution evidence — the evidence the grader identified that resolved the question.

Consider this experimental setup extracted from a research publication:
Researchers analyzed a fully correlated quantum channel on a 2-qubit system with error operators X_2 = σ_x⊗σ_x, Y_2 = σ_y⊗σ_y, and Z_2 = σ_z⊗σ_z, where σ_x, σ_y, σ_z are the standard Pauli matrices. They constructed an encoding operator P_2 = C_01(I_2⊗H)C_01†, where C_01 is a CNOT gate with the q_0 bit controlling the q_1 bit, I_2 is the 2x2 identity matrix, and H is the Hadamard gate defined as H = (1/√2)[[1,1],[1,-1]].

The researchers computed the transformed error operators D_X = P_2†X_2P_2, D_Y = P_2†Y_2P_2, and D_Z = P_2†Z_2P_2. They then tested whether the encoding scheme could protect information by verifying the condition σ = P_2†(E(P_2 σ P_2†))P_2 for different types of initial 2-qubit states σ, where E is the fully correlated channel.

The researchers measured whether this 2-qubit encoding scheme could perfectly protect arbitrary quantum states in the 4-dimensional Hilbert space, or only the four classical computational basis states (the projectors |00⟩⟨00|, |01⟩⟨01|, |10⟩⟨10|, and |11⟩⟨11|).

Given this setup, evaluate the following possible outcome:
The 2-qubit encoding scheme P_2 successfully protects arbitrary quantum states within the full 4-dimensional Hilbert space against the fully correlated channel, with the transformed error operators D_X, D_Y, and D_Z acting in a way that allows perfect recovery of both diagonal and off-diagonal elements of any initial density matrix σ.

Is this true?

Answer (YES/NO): NO